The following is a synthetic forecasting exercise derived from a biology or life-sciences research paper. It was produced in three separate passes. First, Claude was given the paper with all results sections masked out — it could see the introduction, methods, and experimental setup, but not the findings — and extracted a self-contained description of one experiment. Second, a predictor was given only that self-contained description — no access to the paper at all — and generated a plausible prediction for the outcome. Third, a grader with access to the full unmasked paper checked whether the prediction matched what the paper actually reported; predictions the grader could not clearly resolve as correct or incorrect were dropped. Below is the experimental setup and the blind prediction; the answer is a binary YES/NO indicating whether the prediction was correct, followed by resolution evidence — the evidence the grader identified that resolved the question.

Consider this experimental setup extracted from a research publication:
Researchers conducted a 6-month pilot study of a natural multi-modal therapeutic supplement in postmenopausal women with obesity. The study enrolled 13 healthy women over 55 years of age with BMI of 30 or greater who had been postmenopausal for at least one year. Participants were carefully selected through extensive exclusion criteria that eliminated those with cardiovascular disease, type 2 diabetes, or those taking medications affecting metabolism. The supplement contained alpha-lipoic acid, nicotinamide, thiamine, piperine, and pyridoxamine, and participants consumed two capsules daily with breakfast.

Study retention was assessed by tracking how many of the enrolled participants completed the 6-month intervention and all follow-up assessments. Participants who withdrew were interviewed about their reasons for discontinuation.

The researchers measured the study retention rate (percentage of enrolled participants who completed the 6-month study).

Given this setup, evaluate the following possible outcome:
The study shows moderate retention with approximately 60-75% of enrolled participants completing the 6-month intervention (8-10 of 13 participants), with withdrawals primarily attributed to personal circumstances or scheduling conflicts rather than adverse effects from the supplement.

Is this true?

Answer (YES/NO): NO